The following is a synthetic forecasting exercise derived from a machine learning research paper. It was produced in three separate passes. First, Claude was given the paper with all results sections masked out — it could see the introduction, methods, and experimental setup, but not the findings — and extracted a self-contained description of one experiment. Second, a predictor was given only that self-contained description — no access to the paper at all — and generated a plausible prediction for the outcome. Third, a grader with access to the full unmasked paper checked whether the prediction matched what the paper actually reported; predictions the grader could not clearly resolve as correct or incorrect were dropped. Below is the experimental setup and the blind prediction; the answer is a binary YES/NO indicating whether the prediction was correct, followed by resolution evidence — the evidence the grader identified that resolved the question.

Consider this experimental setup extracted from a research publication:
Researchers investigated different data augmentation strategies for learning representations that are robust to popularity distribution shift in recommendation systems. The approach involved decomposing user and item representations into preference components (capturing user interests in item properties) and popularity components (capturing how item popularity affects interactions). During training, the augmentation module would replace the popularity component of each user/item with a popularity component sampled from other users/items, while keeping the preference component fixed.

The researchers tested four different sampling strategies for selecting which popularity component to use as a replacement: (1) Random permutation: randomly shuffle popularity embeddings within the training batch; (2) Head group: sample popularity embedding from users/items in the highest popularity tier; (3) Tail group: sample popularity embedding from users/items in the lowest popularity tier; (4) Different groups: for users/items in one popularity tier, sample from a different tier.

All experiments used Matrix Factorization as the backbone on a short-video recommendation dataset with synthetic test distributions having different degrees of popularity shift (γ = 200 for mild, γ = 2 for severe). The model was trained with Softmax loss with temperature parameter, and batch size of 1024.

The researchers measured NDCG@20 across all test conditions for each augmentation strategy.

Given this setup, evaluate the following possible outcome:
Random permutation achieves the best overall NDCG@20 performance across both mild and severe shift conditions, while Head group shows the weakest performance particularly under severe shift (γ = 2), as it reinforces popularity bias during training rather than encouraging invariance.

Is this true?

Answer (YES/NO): NO